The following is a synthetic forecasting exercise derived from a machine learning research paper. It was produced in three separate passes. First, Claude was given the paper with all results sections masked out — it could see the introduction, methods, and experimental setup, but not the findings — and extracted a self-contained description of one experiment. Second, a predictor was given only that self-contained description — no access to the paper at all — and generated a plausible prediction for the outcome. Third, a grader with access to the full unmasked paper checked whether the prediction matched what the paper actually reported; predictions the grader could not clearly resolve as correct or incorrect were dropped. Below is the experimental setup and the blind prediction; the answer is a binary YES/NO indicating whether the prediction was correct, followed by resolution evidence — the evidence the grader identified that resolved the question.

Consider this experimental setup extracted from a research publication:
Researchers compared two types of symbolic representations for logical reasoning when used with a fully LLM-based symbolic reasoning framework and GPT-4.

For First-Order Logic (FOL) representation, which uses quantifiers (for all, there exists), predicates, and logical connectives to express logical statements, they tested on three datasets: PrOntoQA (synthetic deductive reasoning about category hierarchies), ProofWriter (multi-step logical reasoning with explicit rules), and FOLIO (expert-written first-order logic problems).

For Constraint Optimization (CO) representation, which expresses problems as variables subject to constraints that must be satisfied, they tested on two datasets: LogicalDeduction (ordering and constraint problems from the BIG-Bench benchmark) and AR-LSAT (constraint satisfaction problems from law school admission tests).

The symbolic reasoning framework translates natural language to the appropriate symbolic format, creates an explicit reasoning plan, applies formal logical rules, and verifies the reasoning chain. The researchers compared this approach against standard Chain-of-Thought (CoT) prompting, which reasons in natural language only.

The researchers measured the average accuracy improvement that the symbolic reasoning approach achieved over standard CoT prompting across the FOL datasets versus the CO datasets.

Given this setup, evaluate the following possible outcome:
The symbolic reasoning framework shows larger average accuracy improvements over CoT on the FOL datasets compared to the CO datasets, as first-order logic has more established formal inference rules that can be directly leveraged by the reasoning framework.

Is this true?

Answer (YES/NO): NO